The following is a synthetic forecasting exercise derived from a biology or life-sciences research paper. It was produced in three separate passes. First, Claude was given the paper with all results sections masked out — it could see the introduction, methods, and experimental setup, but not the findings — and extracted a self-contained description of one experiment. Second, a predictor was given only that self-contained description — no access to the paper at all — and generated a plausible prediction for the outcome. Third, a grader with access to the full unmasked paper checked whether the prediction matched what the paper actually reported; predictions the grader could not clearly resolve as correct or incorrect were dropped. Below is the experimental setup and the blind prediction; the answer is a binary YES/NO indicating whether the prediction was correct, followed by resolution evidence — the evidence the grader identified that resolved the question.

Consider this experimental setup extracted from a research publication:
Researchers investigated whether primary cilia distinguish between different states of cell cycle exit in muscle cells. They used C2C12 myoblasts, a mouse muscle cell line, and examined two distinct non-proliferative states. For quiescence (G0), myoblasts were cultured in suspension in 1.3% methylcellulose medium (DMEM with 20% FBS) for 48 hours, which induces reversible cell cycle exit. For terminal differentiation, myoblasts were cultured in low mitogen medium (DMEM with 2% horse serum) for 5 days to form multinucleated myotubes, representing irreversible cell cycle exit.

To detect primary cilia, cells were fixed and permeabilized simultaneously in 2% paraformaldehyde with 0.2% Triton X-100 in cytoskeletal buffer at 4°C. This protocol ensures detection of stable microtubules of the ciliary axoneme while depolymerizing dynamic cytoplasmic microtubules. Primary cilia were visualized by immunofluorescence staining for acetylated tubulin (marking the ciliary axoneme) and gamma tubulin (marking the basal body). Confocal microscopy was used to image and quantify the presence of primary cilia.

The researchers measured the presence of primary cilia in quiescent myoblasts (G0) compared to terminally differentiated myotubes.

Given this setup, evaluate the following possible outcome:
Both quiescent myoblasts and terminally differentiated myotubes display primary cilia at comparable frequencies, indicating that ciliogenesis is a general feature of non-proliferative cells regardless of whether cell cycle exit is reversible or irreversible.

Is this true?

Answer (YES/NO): NO